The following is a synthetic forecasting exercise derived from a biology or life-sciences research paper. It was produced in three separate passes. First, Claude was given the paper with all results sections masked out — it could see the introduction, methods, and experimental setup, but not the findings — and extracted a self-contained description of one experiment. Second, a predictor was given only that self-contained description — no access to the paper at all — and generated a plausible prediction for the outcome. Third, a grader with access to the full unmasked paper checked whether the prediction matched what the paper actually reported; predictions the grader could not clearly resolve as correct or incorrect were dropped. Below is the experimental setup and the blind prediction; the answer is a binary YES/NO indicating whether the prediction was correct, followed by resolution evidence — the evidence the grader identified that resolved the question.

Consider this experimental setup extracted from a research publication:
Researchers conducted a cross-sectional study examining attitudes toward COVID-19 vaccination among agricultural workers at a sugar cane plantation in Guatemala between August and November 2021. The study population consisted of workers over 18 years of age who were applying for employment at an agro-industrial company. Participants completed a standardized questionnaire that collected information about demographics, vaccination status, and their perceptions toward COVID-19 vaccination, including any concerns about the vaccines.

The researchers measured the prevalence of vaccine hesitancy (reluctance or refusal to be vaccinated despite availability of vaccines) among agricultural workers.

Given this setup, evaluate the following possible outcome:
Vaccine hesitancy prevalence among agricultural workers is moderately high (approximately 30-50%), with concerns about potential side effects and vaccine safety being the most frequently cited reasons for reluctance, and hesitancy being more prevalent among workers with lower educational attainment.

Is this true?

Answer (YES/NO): NO